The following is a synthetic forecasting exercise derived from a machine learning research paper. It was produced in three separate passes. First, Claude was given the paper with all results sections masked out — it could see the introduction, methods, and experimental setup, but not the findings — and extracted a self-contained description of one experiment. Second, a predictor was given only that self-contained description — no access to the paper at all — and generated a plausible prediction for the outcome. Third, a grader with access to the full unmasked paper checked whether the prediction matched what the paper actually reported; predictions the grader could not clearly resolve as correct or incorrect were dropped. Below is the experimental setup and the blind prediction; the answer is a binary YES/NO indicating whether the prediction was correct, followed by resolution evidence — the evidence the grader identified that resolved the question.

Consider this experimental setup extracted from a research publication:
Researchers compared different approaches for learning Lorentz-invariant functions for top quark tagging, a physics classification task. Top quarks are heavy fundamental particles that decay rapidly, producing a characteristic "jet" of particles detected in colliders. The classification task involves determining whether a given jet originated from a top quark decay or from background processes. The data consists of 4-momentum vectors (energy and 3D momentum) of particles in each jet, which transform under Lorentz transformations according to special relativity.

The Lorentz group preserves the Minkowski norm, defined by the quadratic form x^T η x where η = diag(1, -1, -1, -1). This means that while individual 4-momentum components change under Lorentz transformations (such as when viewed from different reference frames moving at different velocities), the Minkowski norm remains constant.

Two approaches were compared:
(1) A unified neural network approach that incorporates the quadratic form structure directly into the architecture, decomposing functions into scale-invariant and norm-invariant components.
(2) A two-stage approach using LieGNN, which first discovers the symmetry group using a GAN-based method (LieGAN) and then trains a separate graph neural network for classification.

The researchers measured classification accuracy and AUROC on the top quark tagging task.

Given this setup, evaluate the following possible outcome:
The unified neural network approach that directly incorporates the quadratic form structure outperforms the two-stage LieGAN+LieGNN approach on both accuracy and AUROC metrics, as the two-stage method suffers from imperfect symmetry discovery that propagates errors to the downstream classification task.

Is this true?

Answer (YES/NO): NO